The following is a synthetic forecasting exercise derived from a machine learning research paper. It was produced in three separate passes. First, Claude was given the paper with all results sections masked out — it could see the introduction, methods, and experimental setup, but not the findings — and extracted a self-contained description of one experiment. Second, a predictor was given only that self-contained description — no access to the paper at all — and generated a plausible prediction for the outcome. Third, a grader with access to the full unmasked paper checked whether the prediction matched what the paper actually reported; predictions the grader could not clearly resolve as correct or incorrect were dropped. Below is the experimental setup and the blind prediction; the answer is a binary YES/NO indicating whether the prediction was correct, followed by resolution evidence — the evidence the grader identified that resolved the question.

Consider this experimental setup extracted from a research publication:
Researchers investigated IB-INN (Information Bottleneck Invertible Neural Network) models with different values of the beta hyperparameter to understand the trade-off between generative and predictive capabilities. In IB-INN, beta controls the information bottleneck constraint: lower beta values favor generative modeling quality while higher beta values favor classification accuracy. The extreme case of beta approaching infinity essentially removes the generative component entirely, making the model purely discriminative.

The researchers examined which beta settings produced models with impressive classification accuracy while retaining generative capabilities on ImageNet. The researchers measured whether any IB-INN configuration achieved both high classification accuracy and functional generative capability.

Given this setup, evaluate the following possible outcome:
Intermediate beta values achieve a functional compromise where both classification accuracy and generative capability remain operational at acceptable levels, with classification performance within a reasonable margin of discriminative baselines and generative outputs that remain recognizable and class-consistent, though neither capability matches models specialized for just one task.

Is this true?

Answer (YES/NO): NO